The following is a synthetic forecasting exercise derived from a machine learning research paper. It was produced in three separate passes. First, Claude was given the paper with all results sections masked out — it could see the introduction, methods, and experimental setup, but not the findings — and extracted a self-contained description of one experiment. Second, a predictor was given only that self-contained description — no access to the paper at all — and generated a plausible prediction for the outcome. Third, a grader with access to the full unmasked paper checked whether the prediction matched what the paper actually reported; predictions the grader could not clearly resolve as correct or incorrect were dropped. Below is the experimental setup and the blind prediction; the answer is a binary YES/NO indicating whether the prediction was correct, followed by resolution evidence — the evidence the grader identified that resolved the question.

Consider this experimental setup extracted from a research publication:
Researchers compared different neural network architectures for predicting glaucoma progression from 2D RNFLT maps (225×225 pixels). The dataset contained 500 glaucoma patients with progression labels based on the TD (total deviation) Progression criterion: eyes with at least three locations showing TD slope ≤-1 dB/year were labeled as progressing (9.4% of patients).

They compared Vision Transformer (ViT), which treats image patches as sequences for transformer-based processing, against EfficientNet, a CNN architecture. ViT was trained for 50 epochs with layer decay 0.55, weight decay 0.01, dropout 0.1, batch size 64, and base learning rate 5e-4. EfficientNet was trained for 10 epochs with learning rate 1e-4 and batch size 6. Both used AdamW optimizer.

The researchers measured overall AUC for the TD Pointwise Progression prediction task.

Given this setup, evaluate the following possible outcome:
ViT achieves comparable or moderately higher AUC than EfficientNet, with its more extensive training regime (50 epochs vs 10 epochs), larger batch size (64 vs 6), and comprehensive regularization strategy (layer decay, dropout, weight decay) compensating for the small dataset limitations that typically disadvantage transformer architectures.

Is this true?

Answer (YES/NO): NO